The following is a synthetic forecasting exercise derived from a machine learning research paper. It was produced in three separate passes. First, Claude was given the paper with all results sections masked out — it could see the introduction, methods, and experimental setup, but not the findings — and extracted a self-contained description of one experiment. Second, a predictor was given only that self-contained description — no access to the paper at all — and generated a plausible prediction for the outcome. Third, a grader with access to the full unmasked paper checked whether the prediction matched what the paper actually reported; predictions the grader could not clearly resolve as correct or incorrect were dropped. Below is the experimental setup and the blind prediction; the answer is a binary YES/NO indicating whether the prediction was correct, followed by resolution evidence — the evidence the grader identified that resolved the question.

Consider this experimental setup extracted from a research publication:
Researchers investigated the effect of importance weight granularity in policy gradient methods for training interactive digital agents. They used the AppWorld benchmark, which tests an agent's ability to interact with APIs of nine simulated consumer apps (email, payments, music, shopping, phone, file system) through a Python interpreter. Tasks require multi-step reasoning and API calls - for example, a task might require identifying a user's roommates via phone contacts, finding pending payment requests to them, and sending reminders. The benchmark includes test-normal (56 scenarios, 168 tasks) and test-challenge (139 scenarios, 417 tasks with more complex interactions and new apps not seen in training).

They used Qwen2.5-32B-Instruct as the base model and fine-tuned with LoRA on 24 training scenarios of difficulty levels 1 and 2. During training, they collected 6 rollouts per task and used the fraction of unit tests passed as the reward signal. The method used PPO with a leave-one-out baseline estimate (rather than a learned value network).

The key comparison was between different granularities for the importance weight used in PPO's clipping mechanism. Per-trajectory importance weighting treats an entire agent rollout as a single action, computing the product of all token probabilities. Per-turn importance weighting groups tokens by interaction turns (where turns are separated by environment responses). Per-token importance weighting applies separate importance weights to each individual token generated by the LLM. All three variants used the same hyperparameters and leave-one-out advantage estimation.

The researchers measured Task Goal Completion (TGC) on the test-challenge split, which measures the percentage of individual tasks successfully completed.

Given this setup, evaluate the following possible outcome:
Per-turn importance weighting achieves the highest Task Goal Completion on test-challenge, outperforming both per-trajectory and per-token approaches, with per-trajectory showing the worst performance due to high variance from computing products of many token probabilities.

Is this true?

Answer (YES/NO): NO